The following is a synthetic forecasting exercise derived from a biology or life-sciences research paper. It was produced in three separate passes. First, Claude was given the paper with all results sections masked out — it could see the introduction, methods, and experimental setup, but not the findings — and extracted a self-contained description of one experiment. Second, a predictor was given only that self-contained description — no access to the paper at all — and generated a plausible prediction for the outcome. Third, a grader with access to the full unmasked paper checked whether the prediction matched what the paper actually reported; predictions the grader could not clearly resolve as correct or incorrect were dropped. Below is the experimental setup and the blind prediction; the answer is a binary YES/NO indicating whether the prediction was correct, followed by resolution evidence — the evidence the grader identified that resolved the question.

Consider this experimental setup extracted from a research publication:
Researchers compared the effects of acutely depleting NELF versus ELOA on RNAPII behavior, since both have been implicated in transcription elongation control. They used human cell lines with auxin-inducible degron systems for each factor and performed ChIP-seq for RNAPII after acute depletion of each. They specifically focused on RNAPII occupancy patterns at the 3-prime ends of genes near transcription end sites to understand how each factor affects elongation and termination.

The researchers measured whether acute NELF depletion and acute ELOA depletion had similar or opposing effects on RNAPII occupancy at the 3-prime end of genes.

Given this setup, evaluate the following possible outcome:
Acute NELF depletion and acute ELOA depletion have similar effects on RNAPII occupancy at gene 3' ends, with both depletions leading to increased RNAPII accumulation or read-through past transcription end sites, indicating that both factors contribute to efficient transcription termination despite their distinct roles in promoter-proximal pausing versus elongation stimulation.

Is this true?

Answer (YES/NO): NO